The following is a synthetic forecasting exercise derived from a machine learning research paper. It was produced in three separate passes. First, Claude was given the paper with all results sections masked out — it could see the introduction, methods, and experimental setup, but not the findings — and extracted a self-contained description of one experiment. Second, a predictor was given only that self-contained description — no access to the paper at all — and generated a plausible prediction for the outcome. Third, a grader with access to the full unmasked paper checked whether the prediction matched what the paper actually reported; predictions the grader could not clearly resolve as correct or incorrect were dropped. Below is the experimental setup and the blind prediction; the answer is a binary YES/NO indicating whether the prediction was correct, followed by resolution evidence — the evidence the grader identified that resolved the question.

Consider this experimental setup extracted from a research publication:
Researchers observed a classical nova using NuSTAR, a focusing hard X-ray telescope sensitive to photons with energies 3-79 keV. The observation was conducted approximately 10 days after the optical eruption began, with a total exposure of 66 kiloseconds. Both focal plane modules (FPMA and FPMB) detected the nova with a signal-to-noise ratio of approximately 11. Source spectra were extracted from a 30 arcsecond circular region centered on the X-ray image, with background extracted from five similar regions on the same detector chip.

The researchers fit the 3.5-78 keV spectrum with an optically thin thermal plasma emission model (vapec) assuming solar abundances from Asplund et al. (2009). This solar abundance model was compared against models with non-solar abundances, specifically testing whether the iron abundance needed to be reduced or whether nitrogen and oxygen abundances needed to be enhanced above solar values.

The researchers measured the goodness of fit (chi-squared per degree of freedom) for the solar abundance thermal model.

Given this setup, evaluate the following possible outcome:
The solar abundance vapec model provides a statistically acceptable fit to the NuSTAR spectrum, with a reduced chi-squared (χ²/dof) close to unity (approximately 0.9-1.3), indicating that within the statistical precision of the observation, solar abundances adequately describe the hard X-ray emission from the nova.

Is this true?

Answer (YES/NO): NO